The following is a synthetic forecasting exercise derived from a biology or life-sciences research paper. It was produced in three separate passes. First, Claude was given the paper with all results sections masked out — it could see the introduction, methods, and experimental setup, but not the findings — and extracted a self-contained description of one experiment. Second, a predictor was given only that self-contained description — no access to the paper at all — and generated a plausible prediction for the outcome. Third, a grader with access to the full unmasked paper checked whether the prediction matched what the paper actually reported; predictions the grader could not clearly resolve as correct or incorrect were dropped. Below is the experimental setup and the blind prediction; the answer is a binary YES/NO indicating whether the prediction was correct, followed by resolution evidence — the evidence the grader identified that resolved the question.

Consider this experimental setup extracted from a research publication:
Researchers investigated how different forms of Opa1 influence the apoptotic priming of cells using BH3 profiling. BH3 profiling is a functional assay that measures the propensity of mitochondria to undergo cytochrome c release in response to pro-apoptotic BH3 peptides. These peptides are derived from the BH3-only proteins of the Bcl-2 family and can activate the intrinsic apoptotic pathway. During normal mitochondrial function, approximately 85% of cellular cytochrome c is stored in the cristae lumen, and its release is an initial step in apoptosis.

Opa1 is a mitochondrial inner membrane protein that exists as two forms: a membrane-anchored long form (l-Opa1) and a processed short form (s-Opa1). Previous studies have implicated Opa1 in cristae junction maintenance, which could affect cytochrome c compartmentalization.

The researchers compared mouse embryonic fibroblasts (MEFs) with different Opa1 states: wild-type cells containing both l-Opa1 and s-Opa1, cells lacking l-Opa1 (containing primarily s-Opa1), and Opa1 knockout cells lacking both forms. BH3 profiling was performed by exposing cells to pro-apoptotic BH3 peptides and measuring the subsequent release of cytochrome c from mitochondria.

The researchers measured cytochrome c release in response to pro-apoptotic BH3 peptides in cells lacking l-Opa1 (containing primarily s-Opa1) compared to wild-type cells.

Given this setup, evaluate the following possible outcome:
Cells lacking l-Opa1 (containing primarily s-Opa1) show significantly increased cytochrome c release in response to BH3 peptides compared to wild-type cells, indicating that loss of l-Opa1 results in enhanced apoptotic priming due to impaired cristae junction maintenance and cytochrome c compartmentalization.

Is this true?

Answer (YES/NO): NO